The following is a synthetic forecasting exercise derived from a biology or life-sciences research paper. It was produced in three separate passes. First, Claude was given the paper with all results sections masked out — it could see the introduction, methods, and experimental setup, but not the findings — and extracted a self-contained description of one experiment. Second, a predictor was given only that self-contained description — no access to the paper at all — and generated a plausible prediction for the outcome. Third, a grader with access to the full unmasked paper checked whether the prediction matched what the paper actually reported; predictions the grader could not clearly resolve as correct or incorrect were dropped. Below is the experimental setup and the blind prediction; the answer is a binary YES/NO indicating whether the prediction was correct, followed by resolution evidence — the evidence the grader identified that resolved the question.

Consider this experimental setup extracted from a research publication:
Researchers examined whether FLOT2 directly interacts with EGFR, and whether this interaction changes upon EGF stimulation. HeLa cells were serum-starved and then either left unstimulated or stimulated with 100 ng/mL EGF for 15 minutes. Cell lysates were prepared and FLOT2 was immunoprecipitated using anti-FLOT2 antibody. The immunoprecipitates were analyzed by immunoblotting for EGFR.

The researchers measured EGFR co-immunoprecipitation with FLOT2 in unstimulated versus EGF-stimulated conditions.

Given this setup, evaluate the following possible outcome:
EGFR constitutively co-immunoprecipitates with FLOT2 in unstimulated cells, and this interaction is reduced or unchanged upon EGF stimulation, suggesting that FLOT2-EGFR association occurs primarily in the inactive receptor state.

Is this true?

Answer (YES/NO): YES